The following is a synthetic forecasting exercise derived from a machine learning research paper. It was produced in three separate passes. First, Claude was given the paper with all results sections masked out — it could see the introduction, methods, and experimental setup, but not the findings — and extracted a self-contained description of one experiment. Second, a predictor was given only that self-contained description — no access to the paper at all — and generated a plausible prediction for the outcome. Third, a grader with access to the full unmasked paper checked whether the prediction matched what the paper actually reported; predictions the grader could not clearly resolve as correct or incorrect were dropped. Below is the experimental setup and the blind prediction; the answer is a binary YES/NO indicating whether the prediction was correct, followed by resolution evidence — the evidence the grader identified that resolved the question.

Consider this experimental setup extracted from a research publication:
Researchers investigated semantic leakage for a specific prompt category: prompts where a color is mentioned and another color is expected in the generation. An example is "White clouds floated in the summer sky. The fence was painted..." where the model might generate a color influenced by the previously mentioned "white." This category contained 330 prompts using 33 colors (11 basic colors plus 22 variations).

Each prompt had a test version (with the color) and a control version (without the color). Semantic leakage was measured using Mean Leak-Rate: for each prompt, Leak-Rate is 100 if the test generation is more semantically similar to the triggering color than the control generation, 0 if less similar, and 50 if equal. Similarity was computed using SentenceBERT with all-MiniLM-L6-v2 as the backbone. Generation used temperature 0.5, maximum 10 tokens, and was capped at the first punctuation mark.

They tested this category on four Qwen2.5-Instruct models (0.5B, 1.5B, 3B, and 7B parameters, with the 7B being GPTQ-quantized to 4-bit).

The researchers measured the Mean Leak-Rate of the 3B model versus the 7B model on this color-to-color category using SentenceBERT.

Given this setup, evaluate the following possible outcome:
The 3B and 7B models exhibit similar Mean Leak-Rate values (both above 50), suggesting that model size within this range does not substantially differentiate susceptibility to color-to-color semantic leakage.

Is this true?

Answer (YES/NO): NO